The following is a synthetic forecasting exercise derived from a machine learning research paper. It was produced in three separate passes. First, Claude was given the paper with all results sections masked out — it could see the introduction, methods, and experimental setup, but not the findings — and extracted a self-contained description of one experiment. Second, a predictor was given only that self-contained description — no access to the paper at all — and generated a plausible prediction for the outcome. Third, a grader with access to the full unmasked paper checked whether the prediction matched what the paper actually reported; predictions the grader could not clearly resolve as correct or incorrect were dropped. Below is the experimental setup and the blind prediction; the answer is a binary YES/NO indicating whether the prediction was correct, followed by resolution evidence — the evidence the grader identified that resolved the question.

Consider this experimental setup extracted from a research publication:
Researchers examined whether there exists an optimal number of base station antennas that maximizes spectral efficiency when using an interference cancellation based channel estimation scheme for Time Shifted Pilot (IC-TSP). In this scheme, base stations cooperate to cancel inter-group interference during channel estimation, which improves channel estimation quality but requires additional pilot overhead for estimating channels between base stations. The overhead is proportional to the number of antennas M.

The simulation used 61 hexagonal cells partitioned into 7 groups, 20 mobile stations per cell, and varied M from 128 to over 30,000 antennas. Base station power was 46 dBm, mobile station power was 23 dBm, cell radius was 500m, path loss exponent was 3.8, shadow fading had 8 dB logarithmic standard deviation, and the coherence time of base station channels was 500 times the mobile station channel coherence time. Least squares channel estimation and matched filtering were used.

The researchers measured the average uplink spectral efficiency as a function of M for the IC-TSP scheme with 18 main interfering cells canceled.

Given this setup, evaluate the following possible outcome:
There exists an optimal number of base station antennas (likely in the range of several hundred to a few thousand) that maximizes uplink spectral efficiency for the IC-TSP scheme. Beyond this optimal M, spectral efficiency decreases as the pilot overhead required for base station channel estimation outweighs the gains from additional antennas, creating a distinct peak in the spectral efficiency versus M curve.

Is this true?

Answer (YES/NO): YES